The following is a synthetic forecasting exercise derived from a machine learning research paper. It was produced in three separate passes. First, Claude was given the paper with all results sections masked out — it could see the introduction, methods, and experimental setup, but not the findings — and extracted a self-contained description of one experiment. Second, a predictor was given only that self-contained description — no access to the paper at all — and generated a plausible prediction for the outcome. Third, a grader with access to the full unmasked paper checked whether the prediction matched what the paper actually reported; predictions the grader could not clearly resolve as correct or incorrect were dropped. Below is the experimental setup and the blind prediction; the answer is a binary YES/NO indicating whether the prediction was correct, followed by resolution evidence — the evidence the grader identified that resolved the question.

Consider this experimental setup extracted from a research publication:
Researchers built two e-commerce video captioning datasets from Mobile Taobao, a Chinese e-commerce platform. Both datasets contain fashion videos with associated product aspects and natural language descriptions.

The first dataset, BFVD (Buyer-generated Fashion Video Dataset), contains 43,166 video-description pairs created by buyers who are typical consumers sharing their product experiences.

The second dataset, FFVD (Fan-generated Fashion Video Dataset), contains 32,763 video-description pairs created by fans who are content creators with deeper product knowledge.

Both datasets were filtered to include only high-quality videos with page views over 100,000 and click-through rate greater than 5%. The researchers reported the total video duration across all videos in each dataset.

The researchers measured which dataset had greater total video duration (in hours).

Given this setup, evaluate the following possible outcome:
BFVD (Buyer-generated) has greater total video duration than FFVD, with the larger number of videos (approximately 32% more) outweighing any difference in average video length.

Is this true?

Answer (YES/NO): NO